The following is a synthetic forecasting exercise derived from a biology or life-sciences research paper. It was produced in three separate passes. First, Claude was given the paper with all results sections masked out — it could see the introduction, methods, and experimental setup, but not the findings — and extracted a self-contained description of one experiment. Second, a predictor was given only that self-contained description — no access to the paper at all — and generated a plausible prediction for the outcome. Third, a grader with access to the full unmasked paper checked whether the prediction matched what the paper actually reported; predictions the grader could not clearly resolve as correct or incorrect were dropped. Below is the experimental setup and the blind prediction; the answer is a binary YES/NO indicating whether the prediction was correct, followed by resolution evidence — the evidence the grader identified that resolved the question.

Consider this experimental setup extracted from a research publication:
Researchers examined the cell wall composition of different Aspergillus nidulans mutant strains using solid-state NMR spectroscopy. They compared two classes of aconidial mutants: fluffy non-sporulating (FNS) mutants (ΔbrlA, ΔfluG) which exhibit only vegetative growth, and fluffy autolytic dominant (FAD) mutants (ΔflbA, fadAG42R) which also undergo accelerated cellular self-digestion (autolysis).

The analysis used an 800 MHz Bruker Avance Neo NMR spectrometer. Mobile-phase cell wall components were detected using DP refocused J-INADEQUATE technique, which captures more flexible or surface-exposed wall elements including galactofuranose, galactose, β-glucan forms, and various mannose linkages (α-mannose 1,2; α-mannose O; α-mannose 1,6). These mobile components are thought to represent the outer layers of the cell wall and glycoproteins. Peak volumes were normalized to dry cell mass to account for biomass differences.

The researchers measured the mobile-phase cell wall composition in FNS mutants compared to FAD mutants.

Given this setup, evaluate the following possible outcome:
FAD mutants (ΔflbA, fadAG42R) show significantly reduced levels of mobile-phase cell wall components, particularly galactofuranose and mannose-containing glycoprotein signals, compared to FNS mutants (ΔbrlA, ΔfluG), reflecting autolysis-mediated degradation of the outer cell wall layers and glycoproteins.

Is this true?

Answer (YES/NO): NO